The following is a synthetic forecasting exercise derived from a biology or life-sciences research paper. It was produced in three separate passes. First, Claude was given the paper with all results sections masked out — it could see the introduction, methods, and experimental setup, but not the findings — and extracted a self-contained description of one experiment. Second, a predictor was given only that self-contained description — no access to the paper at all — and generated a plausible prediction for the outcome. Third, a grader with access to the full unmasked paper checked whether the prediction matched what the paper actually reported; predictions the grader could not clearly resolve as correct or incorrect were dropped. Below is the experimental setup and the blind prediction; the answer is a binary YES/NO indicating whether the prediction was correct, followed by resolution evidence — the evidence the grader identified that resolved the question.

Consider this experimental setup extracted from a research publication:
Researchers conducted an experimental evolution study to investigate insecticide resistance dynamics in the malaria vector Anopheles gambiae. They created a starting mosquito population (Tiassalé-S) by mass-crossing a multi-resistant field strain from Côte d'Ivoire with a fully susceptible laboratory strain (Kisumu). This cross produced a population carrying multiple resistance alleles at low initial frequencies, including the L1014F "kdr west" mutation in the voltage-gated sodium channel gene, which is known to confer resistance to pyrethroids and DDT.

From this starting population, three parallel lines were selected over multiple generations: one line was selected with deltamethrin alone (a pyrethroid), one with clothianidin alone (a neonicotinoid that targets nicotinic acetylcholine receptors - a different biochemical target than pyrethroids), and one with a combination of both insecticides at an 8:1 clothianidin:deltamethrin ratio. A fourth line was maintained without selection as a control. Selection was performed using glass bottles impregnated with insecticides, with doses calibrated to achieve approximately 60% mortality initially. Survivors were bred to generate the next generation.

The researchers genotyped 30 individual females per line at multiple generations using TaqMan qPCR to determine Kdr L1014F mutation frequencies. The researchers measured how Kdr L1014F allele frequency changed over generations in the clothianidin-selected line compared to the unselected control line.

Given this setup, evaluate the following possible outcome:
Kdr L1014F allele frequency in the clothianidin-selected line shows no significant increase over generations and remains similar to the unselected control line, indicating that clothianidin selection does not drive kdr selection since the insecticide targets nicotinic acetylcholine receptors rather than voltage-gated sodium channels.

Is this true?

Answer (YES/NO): YES